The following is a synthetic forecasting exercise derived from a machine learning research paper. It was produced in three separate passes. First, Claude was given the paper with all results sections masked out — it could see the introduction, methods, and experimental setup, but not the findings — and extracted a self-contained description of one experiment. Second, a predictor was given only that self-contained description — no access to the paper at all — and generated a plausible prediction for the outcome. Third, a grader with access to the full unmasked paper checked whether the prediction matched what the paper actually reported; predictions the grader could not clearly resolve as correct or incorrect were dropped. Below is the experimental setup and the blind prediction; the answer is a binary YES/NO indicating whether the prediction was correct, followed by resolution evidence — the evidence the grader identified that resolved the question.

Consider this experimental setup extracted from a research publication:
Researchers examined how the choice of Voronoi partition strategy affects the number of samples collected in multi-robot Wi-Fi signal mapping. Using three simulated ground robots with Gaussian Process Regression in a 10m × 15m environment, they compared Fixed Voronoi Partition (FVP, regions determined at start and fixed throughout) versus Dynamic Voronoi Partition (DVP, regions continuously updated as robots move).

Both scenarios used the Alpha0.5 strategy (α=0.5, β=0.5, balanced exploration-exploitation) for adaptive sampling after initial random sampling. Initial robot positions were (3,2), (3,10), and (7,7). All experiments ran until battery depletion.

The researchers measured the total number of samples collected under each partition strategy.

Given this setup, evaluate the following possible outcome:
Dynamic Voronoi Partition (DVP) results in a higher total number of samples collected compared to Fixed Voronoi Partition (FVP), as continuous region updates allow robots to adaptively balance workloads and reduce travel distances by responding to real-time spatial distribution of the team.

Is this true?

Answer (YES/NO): YES